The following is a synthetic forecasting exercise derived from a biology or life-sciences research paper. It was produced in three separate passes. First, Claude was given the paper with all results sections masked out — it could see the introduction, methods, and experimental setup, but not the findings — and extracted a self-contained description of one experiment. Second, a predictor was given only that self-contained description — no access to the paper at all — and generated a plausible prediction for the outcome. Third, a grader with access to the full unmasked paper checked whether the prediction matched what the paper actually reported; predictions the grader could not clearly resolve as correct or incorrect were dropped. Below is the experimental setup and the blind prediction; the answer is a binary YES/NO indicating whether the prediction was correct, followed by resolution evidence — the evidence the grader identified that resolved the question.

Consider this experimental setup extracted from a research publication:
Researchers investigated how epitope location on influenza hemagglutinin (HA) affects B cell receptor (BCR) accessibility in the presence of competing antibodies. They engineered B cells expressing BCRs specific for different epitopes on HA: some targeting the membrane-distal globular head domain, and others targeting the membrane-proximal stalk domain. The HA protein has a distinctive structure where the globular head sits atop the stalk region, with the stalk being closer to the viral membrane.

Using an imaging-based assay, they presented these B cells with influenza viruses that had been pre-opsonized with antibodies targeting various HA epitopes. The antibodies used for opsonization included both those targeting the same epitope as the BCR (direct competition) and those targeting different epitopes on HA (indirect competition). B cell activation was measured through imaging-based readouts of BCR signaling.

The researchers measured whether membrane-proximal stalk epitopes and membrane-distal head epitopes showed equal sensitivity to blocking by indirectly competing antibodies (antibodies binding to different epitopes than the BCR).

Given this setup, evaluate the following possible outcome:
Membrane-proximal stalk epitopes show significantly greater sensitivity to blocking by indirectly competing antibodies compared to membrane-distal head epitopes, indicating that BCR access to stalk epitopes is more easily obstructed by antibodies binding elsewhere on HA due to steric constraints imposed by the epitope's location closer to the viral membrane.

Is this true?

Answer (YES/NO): YES